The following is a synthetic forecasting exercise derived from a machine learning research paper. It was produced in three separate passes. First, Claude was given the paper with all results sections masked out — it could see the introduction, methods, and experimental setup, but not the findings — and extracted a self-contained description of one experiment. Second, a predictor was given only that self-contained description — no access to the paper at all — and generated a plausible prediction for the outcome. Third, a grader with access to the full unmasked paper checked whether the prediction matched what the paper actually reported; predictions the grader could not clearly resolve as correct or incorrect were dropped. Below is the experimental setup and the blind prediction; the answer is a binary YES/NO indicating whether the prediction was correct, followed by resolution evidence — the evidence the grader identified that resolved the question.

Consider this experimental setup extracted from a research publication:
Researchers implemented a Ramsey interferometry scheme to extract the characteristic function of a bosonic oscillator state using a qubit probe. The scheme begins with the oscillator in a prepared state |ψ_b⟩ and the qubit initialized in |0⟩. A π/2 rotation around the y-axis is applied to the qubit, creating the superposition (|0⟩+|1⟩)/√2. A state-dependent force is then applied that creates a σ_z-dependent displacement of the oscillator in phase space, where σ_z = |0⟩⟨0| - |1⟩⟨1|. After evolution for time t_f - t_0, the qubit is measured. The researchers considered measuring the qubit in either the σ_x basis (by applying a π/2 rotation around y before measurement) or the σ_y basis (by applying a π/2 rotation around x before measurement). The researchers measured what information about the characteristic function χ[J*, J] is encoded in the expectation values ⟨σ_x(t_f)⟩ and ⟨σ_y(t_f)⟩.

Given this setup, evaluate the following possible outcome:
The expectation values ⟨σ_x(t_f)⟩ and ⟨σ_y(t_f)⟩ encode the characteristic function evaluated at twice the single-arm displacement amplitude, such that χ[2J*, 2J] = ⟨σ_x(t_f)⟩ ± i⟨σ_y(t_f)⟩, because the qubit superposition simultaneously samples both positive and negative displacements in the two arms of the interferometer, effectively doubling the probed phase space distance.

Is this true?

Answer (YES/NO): NO